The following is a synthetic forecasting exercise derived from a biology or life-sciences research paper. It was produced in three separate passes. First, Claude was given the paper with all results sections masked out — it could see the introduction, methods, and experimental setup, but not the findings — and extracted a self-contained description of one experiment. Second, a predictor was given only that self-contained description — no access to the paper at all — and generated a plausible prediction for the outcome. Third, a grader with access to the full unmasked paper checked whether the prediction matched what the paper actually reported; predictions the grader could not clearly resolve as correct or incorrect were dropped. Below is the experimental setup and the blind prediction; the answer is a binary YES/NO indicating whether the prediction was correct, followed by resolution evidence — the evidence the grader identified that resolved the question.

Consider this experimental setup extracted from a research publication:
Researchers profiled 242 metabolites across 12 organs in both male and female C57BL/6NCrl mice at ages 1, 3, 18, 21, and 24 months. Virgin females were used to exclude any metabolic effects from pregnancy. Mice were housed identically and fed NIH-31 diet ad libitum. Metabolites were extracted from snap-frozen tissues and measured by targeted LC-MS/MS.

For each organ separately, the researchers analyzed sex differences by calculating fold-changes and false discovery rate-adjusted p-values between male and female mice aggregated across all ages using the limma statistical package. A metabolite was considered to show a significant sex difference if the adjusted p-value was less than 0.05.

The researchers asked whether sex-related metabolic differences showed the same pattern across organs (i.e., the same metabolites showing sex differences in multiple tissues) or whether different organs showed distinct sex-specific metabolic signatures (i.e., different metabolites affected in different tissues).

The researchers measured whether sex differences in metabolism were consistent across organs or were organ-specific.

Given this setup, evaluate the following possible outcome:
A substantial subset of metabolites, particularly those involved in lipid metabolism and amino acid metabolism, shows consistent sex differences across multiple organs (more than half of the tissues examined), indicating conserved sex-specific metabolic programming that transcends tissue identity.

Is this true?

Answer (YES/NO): NO